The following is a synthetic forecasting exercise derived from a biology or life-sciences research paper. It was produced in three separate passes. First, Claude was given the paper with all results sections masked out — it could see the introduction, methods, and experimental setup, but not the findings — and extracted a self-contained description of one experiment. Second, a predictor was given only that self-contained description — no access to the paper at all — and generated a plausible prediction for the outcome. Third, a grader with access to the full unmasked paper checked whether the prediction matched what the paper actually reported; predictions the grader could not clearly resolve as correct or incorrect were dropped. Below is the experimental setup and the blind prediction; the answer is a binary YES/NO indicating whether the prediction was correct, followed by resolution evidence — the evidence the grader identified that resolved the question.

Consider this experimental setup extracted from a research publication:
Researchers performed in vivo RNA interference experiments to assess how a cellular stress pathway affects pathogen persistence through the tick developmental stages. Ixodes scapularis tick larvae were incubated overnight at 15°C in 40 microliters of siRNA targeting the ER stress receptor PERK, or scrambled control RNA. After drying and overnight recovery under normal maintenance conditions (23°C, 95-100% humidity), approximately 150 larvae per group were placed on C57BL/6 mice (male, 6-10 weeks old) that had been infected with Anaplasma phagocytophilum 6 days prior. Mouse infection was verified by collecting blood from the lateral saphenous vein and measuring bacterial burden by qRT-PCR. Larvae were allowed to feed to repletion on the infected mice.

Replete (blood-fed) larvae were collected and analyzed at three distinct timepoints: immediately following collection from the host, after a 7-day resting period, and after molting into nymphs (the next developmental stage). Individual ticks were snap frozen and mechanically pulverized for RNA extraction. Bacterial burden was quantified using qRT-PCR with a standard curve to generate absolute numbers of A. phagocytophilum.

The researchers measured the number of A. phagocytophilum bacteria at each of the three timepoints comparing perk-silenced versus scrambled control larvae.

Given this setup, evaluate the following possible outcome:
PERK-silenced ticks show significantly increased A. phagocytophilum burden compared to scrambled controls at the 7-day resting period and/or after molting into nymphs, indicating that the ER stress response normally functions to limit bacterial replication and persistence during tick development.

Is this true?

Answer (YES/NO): NO